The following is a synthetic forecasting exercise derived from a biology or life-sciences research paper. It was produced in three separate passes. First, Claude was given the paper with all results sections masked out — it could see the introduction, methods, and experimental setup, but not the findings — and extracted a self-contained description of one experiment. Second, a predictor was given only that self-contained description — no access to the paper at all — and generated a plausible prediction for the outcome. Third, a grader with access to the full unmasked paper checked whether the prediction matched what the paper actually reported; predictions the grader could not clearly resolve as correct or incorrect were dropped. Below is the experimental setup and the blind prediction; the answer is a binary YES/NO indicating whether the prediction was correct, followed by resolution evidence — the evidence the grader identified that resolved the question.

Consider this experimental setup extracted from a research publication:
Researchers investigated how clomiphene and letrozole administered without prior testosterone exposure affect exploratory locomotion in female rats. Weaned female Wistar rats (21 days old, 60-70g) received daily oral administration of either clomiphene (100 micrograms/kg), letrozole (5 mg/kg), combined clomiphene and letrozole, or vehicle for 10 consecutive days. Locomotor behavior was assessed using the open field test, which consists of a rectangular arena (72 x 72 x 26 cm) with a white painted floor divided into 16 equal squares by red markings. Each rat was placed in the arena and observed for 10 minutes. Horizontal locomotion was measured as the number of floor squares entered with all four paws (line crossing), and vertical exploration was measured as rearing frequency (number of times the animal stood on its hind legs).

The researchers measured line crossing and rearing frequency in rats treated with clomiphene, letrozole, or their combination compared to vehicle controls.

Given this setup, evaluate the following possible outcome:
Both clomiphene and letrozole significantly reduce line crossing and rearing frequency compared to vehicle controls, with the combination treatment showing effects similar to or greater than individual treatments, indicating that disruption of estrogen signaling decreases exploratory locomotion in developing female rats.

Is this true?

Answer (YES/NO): YES